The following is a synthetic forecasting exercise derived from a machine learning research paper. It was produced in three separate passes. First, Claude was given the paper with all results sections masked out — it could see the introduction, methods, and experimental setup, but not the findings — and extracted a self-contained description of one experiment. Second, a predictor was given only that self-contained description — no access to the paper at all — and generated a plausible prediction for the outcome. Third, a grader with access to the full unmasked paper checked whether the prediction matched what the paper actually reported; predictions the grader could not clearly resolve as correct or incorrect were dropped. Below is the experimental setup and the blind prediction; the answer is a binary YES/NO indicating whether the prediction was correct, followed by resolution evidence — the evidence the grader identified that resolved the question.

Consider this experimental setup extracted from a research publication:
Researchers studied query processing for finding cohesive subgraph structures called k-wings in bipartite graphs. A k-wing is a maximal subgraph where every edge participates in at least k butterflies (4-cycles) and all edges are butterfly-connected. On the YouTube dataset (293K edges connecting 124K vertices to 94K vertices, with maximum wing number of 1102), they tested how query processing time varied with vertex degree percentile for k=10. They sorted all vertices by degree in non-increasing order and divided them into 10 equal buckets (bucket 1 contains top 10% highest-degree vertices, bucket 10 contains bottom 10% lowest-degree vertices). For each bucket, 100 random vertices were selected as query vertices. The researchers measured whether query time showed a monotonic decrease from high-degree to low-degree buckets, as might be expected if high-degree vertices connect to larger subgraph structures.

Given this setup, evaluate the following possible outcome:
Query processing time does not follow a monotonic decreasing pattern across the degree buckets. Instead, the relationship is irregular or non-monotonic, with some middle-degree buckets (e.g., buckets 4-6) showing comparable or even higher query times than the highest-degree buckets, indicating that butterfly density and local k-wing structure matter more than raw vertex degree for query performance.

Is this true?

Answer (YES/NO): NO